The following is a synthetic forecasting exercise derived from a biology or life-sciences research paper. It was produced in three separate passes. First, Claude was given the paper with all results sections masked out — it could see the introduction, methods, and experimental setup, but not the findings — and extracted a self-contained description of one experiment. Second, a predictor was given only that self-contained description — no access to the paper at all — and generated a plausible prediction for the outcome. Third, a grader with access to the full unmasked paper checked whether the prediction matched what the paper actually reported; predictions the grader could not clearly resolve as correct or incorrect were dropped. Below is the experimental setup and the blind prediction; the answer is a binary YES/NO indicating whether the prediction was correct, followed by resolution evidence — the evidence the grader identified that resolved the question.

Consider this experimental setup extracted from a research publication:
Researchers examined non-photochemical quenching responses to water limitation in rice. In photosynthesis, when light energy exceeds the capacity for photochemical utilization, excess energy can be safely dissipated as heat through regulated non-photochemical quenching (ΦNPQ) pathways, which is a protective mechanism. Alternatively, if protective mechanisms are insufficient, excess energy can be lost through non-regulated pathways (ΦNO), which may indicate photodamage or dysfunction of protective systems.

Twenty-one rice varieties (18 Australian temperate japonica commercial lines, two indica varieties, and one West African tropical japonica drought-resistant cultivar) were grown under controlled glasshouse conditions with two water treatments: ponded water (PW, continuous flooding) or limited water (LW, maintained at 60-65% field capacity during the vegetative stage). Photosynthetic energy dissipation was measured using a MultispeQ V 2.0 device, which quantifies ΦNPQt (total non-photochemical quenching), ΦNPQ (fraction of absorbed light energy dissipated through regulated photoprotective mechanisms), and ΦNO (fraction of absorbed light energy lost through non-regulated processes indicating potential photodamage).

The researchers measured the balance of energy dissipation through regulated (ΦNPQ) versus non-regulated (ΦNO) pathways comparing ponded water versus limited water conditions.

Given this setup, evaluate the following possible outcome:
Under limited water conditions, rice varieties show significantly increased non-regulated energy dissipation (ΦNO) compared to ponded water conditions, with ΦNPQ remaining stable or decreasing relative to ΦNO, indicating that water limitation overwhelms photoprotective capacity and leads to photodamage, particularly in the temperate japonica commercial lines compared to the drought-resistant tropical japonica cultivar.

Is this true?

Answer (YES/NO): NO